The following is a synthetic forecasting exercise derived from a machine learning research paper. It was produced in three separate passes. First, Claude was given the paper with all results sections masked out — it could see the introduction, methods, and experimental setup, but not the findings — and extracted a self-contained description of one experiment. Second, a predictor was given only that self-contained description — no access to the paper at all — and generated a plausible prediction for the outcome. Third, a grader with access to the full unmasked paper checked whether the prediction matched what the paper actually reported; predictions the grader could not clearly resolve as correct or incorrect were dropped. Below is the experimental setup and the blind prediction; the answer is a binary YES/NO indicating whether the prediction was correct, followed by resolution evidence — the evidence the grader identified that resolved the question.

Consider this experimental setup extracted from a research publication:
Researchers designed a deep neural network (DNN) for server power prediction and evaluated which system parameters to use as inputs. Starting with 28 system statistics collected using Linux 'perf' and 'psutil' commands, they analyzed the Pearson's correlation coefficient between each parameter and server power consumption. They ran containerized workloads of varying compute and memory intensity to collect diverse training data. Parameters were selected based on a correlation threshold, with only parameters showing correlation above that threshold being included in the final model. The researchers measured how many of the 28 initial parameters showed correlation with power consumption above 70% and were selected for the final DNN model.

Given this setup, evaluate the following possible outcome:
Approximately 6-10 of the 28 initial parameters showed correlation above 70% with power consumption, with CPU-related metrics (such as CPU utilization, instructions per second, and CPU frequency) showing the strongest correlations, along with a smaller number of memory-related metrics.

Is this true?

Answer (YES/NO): NO